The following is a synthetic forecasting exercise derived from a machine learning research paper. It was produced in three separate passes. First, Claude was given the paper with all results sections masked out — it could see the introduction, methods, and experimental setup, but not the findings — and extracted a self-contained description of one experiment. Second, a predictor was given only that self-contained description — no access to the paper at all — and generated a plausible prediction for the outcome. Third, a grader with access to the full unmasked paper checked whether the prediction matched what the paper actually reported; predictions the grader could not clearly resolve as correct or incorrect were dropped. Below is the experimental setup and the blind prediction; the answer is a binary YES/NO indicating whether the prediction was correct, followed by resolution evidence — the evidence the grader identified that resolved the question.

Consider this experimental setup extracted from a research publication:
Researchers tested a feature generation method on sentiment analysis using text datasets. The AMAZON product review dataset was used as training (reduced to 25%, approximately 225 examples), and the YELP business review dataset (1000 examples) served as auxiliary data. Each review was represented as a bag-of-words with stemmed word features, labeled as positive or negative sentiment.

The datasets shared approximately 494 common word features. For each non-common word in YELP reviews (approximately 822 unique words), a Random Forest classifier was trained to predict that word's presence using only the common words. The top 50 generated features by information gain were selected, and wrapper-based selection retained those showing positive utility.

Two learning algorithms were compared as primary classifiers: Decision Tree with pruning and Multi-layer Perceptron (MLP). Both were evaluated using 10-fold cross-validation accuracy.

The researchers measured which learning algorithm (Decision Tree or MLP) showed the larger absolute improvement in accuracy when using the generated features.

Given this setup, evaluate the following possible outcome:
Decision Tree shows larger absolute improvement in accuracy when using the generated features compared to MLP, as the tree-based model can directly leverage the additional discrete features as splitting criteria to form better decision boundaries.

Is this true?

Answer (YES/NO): YES